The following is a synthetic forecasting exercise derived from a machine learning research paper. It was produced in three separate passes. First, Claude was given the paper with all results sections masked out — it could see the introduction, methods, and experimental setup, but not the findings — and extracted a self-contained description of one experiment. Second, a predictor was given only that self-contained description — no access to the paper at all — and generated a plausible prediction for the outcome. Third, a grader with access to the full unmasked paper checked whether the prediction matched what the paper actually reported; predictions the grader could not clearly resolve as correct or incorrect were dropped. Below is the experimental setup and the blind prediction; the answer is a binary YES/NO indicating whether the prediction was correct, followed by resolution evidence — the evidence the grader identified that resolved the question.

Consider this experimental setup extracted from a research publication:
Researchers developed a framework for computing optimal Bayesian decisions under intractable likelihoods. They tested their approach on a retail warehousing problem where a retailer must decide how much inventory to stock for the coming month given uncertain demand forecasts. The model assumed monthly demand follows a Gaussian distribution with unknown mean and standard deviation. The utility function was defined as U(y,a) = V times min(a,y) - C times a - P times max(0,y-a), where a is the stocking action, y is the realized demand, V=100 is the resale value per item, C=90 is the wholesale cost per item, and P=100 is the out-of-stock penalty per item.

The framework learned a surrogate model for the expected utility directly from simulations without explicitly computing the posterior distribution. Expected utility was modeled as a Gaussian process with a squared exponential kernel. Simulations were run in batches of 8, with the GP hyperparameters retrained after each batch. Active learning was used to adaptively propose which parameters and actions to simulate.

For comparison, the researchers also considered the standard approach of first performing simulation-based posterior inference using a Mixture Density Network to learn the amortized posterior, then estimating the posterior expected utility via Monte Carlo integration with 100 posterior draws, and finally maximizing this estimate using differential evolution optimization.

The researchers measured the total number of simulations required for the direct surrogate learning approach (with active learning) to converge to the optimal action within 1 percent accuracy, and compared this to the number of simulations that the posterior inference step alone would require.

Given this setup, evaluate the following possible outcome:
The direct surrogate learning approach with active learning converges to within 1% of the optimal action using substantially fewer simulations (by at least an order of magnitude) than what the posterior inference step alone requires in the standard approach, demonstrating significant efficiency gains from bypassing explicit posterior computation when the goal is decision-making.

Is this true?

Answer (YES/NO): NO